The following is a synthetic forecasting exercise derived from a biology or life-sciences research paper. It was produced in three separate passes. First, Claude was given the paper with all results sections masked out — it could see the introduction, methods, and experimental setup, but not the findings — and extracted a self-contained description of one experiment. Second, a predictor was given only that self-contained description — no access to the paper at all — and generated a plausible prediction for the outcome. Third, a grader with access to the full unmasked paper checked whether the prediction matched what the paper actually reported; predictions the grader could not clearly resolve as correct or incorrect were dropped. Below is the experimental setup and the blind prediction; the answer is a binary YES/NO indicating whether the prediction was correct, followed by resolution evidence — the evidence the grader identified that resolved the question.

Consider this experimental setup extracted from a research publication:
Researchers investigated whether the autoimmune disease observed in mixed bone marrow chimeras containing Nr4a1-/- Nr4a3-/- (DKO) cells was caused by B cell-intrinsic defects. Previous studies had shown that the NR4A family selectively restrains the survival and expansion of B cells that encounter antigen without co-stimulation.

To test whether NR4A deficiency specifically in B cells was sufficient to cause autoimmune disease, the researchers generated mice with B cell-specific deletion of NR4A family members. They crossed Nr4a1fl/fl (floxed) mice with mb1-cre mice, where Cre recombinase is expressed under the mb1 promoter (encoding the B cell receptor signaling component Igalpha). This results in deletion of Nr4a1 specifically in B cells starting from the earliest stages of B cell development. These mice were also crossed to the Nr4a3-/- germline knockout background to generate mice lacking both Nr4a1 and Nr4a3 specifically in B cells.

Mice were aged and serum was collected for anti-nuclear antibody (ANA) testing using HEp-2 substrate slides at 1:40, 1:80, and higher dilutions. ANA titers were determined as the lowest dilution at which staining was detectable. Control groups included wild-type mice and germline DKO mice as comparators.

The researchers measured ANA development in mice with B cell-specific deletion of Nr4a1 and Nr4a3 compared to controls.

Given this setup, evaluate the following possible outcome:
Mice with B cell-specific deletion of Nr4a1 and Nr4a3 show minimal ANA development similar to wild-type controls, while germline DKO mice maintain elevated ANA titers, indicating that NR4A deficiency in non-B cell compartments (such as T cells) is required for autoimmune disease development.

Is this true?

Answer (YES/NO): YES